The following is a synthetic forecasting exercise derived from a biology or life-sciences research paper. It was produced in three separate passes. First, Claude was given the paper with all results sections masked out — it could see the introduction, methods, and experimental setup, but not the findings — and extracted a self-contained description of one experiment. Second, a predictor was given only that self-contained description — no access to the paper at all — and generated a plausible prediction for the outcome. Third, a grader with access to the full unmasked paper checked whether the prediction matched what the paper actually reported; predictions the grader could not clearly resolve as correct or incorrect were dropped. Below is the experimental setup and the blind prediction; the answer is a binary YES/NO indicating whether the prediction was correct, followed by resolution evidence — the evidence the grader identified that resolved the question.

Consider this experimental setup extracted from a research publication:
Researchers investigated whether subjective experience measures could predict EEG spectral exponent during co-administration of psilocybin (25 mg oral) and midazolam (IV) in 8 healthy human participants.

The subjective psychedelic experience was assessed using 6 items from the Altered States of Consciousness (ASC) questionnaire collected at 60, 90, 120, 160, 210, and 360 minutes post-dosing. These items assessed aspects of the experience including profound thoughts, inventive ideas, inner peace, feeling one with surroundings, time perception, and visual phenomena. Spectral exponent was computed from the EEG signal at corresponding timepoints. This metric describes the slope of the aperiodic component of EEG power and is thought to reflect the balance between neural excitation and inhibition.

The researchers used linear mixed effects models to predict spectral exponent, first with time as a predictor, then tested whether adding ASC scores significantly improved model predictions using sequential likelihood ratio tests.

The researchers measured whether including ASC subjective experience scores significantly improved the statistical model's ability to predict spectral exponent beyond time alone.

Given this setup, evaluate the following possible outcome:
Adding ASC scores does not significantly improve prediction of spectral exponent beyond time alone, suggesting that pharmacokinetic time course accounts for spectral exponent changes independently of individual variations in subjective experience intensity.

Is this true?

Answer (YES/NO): NO